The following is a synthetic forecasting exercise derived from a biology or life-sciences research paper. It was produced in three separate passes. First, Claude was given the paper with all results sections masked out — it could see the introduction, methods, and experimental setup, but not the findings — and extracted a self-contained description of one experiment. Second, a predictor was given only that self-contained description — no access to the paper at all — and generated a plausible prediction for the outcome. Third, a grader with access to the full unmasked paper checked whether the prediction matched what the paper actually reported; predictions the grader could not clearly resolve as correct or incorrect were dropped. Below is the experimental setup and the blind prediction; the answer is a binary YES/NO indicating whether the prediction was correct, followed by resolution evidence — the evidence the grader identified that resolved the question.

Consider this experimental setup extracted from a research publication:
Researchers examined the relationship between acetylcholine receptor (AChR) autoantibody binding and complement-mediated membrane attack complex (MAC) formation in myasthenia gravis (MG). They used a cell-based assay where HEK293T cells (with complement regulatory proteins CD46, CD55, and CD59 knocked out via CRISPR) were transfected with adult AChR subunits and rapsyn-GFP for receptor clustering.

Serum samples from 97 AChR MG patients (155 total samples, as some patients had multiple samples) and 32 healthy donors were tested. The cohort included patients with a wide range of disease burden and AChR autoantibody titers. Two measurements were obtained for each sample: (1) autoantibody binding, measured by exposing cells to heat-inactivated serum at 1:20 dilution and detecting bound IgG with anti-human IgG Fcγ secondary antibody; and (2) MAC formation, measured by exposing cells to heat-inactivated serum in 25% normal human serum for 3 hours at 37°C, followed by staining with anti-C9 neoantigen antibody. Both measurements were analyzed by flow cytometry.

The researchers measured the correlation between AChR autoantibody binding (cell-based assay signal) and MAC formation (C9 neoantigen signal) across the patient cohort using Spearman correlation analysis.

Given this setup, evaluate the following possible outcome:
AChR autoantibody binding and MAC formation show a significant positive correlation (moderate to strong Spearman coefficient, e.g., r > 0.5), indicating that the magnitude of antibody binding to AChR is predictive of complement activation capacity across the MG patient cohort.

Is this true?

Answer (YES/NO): YES